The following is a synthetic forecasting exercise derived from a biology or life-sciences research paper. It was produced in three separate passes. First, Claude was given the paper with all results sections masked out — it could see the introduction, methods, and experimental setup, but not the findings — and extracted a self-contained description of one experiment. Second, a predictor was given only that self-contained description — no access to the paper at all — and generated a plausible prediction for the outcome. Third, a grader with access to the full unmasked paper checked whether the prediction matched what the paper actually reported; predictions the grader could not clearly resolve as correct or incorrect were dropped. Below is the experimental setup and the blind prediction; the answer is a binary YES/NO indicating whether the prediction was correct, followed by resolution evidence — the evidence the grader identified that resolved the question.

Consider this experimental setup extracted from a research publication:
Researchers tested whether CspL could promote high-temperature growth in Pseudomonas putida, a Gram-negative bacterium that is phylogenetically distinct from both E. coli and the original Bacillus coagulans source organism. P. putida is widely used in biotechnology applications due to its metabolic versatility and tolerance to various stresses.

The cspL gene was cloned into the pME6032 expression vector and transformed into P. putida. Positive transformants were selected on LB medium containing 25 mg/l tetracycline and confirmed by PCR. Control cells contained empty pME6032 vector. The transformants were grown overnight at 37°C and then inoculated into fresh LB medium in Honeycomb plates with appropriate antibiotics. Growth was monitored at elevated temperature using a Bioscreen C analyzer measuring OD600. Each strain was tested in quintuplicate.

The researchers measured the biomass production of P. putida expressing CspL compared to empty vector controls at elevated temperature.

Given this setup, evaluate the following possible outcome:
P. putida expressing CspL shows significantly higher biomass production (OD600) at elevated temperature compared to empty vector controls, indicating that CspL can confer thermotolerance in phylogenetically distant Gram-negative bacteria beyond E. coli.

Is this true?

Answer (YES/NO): YES